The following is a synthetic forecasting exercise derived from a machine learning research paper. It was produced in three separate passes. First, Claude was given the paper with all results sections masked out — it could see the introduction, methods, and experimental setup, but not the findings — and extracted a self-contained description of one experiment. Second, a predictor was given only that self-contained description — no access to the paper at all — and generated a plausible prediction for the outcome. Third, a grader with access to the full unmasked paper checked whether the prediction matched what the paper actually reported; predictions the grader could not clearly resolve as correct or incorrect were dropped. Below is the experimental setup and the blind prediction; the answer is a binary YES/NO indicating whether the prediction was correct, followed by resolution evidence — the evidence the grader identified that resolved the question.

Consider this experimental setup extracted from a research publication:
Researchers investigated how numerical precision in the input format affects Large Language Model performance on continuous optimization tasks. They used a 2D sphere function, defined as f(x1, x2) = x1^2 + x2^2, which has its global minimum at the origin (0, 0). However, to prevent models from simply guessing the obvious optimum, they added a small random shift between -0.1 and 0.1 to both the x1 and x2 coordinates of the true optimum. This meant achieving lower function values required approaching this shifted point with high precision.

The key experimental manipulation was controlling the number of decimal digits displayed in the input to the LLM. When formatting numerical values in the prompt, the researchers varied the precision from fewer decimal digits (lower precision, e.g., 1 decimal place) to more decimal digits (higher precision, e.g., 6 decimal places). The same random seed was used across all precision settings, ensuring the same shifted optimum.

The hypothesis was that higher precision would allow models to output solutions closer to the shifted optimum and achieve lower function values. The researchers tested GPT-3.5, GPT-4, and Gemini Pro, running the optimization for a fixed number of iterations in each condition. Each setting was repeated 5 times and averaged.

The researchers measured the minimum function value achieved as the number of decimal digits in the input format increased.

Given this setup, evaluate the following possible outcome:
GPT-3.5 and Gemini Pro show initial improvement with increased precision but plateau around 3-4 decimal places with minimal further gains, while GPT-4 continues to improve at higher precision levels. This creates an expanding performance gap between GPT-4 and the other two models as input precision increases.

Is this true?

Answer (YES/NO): NO